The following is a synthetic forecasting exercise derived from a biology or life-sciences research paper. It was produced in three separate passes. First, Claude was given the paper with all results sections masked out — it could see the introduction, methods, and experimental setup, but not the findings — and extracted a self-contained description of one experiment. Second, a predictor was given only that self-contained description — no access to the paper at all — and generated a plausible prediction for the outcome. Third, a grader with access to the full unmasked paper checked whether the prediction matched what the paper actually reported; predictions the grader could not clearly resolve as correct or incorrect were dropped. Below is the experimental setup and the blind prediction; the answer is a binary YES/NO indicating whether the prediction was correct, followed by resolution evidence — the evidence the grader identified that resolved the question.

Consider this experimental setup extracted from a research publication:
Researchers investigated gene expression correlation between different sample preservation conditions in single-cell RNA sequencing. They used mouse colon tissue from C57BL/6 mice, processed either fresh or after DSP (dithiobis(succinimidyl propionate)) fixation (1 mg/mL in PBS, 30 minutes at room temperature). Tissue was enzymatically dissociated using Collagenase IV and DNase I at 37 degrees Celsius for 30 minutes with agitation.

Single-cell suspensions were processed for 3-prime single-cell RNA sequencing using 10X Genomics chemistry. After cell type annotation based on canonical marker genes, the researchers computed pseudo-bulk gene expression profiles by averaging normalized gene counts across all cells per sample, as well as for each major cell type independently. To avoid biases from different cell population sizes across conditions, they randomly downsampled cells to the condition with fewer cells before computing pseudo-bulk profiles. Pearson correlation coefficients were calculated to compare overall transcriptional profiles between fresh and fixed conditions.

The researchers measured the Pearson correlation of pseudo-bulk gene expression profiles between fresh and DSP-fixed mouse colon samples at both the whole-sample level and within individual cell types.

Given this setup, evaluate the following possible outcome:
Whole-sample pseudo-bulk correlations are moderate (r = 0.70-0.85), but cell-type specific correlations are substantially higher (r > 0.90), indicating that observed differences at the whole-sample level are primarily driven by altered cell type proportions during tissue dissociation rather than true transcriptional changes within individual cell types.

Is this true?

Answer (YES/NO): NO